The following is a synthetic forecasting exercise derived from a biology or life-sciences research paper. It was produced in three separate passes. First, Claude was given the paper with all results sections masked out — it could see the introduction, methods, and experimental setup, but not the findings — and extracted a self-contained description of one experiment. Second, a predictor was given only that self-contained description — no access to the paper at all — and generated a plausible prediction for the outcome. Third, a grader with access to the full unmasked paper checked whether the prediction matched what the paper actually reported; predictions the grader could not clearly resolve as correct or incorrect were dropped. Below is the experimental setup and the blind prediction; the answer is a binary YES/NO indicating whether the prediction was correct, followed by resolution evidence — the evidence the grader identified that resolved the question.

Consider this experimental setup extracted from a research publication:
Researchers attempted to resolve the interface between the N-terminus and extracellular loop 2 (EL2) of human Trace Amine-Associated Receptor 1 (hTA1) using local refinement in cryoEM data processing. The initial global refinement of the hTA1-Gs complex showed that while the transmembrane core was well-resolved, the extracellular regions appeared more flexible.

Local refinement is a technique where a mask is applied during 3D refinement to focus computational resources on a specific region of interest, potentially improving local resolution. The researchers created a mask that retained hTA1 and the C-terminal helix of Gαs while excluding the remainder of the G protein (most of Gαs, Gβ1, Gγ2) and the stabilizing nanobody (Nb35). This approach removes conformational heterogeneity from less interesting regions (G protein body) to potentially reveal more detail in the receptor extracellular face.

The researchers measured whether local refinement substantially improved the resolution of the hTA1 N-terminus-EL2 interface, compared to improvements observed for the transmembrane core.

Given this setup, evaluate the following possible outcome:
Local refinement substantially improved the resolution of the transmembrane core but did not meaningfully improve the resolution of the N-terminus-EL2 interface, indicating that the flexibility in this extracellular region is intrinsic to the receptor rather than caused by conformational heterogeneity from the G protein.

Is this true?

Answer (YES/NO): NO